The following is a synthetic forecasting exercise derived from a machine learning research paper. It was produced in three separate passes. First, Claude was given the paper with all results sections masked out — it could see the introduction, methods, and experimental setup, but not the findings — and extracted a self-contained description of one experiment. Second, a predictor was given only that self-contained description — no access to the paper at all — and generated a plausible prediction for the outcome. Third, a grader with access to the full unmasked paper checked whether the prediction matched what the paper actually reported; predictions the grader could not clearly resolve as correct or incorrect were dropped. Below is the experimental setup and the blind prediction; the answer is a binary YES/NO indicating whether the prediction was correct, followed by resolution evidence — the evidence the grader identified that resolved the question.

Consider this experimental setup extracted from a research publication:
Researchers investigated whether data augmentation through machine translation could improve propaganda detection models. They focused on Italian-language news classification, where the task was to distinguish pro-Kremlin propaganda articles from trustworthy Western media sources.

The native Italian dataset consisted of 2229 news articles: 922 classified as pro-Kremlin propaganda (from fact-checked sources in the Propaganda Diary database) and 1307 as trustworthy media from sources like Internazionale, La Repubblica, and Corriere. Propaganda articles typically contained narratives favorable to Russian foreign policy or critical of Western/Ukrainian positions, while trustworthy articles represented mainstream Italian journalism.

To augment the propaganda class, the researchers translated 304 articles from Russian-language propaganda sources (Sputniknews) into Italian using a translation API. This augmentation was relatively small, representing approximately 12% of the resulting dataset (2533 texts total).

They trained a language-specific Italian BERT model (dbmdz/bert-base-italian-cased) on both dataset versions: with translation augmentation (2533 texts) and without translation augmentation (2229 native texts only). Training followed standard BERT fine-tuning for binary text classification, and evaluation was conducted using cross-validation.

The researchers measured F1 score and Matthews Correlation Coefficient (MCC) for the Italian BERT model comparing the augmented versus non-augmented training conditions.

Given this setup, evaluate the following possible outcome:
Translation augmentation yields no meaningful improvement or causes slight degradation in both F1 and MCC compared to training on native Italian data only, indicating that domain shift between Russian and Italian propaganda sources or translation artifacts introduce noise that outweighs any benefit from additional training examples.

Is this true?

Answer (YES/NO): NO